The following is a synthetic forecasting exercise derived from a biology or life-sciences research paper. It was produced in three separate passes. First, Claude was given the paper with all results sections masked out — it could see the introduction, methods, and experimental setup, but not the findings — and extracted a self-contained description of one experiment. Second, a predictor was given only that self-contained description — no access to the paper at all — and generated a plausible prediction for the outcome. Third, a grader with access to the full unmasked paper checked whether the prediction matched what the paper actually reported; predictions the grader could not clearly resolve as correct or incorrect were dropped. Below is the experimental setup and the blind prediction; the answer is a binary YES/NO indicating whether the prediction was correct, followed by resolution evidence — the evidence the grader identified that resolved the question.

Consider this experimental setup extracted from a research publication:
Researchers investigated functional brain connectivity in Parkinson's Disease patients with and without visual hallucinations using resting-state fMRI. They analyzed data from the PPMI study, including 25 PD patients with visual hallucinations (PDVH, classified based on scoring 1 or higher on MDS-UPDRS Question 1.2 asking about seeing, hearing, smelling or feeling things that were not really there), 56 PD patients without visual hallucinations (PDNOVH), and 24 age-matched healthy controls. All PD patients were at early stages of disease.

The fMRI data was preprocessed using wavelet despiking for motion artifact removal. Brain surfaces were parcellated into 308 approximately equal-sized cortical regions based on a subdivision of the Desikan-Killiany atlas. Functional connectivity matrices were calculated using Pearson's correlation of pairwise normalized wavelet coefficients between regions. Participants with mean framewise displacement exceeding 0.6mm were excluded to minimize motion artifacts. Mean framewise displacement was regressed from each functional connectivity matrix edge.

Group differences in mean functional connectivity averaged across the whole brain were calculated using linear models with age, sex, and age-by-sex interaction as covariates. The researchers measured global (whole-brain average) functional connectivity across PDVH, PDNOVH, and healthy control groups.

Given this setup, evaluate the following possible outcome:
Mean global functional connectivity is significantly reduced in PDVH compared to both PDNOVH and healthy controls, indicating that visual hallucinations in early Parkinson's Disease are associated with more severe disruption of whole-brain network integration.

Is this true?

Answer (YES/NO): NO